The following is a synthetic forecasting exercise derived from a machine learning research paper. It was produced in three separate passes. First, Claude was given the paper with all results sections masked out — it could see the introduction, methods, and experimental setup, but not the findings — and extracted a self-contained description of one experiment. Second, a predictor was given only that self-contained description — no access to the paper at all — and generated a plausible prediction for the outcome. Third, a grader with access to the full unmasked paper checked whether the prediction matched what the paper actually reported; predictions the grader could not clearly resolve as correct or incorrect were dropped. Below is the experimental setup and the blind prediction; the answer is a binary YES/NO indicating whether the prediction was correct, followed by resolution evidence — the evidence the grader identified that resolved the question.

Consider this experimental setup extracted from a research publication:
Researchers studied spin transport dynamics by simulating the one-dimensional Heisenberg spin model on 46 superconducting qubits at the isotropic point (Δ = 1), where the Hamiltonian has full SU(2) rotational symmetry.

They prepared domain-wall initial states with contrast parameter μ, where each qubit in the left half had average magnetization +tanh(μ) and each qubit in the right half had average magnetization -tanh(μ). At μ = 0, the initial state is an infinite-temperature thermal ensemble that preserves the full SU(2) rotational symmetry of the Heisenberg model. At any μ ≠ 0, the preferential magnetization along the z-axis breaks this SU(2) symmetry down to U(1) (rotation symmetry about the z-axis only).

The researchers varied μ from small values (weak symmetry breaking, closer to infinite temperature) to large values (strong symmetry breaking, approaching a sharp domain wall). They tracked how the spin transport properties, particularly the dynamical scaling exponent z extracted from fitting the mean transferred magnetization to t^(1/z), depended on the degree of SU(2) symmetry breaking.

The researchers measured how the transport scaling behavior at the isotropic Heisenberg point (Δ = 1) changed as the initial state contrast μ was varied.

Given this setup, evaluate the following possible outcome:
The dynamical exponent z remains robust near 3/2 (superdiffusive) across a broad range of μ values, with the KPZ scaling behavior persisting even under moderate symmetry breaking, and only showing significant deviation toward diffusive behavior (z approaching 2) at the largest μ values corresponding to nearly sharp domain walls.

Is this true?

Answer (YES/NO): NO